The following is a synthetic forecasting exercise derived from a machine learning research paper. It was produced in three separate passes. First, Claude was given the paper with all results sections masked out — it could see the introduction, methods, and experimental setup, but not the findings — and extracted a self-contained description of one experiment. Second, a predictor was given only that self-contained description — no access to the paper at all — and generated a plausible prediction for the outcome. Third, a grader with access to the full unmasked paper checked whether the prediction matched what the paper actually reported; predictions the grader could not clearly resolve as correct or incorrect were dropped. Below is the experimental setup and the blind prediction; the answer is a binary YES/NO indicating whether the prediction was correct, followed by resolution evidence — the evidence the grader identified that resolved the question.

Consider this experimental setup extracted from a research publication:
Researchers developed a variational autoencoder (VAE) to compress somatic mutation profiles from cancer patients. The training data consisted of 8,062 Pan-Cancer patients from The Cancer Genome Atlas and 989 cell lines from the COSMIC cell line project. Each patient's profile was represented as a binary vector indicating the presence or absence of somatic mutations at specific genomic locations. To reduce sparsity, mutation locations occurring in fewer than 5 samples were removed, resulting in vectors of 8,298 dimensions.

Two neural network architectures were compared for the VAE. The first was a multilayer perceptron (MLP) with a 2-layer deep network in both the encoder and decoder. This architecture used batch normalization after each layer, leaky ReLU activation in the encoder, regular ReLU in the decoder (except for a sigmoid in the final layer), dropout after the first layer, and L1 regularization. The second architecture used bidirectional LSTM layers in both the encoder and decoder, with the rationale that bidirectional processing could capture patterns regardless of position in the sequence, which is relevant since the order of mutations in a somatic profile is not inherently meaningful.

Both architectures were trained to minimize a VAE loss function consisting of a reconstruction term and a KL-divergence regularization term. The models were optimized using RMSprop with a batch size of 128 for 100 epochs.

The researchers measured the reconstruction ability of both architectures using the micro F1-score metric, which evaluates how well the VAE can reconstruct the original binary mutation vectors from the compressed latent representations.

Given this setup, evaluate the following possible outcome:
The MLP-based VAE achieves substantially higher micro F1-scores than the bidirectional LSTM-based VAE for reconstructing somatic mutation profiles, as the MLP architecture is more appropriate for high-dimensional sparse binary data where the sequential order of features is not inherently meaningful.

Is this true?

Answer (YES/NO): YES